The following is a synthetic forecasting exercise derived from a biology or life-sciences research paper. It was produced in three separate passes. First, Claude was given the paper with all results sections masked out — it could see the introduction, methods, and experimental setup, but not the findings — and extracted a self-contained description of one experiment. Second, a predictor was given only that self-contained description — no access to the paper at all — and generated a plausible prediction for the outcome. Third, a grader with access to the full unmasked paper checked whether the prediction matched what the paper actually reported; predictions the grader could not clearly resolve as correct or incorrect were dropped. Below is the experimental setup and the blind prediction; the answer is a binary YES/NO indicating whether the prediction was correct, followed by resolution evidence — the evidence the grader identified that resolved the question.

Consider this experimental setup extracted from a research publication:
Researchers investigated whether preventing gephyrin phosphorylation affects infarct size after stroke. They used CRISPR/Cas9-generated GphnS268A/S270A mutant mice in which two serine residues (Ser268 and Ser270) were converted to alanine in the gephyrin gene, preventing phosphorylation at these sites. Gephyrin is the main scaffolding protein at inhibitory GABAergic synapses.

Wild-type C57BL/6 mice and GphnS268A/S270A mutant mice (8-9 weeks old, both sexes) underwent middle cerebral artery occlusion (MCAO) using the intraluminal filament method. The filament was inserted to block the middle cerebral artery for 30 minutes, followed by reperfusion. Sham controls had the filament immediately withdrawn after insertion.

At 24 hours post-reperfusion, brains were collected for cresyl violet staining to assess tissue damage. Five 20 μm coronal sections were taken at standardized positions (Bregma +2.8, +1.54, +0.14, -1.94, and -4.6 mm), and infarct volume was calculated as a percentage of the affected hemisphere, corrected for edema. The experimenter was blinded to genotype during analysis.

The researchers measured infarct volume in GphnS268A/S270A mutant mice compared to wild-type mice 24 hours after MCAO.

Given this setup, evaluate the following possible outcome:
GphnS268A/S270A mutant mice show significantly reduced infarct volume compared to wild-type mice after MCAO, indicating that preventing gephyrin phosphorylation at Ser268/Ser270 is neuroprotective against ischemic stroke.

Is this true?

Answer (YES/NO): YES